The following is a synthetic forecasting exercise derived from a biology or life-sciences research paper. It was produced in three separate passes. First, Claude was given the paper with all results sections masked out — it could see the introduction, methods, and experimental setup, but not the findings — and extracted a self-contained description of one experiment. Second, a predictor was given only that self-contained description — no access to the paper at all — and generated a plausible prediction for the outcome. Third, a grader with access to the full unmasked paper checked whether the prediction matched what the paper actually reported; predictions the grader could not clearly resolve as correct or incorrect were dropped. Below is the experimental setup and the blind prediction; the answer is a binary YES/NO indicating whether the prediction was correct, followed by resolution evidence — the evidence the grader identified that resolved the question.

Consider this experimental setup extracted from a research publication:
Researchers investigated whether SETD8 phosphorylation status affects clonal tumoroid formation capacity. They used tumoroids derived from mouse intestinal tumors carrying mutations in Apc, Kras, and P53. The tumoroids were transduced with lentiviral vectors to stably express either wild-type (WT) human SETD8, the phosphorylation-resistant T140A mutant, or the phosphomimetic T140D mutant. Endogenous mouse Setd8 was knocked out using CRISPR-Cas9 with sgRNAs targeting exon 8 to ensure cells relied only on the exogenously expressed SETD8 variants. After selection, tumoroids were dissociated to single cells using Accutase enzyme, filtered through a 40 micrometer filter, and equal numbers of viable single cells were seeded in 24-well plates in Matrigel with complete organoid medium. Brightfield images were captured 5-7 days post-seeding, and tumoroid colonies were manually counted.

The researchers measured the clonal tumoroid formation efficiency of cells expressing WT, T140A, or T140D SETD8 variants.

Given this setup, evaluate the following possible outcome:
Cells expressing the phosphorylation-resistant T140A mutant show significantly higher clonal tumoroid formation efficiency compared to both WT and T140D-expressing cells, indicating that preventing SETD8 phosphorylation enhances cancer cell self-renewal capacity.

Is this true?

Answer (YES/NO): NO